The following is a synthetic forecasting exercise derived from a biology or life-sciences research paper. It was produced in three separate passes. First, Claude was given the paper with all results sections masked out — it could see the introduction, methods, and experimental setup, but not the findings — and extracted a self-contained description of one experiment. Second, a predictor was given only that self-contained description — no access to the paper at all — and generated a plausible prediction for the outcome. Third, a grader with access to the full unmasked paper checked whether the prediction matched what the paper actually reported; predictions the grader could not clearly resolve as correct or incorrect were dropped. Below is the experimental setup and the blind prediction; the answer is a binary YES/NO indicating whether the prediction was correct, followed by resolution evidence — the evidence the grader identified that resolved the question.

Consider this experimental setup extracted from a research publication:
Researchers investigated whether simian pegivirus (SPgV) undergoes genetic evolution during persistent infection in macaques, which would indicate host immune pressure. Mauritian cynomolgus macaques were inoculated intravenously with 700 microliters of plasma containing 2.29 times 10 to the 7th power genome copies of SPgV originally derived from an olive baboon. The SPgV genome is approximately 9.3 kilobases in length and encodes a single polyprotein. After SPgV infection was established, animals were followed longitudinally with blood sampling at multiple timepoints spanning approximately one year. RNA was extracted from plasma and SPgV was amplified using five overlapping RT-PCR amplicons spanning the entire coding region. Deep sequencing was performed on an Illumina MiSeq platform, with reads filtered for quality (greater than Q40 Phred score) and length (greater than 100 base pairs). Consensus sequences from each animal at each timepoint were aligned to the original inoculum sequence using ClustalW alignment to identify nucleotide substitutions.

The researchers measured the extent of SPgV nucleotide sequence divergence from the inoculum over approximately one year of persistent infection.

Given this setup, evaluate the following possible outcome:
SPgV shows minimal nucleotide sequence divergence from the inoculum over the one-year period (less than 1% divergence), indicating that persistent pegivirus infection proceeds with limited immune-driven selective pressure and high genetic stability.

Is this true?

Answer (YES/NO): YES